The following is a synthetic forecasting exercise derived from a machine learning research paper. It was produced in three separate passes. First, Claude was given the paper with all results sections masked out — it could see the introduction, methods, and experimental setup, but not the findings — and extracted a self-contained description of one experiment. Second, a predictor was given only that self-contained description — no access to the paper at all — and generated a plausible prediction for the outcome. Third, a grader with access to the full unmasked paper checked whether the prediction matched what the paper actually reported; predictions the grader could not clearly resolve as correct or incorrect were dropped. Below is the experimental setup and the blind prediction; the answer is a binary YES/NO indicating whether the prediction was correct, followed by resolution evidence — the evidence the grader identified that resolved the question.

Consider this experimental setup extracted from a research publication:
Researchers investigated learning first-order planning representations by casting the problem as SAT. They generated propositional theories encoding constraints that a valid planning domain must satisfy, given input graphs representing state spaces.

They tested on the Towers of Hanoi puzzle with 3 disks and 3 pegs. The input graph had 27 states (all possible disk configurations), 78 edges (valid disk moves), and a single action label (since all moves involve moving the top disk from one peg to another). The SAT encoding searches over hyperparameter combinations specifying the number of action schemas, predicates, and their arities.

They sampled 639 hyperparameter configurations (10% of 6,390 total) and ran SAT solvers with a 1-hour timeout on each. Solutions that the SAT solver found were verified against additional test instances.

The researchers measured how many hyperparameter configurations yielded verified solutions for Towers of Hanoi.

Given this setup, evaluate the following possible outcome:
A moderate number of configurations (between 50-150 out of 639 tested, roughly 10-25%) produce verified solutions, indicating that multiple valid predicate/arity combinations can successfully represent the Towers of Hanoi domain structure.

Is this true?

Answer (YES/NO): NO